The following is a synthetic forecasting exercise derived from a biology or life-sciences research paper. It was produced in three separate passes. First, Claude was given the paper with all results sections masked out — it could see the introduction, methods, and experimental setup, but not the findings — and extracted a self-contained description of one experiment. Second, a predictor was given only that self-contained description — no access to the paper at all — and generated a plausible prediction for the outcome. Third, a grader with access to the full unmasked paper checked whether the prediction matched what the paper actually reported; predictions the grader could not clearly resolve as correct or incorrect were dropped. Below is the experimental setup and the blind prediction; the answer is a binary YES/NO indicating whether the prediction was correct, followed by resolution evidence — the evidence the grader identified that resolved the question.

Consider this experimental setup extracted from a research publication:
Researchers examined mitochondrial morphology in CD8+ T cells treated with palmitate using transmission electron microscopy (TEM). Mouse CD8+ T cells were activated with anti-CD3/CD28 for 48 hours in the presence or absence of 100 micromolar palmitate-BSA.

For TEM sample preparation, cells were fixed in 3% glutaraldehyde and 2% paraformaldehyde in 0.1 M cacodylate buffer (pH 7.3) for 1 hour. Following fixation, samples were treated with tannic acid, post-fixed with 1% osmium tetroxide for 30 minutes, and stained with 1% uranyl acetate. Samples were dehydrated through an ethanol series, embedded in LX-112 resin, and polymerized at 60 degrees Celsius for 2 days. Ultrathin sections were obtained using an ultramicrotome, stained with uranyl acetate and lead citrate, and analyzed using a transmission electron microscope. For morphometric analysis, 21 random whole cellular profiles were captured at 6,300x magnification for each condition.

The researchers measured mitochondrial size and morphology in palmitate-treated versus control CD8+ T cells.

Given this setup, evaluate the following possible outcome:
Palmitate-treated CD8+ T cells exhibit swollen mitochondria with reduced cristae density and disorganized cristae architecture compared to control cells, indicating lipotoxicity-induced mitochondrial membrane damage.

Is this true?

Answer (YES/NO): NO